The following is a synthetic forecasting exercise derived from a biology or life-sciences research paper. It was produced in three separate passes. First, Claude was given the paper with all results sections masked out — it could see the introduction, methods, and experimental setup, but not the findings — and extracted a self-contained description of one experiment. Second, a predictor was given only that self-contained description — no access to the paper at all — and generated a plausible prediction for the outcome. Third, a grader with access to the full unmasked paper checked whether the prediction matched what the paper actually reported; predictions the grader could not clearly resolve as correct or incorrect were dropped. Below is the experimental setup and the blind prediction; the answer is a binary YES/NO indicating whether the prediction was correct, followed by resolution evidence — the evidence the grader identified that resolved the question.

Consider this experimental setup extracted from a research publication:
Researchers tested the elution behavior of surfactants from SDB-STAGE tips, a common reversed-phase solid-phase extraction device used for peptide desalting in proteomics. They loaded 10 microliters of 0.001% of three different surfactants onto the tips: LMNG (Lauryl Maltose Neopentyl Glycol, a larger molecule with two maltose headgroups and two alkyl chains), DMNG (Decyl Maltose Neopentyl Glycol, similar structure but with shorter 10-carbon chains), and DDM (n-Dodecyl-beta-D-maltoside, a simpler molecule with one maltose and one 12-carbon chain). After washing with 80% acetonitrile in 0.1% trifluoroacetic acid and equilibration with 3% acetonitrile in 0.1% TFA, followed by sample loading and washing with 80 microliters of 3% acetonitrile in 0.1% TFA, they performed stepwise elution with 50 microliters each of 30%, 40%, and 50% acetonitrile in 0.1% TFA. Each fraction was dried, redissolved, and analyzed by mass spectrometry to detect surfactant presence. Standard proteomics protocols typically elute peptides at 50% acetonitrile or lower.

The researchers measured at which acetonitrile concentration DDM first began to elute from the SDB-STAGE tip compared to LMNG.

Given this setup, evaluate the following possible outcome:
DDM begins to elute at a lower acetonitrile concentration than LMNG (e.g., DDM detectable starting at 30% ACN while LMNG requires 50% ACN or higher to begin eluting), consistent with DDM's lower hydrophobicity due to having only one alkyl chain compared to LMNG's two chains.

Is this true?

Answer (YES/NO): NO